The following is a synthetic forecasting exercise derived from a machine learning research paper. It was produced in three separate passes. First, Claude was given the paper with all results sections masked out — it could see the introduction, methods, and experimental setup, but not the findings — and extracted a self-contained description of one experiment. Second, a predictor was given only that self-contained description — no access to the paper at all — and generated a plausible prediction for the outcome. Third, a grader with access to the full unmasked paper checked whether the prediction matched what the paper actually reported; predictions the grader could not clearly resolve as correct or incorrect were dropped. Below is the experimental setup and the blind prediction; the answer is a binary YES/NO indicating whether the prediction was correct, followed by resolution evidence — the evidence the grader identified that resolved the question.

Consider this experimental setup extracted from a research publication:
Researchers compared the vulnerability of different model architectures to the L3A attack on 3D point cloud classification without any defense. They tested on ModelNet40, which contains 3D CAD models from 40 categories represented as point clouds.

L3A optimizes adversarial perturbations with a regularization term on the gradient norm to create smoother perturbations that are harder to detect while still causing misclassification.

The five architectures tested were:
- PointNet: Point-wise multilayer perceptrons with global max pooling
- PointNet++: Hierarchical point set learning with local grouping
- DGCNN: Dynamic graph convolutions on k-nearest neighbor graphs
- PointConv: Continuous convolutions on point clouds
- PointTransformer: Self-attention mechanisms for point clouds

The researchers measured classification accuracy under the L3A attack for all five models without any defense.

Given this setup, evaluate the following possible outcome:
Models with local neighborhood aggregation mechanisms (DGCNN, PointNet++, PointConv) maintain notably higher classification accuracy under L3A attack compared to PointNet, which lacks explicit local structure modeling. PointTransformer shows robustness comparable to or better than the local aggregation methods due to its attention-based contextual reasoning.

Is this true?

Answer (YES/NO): NO